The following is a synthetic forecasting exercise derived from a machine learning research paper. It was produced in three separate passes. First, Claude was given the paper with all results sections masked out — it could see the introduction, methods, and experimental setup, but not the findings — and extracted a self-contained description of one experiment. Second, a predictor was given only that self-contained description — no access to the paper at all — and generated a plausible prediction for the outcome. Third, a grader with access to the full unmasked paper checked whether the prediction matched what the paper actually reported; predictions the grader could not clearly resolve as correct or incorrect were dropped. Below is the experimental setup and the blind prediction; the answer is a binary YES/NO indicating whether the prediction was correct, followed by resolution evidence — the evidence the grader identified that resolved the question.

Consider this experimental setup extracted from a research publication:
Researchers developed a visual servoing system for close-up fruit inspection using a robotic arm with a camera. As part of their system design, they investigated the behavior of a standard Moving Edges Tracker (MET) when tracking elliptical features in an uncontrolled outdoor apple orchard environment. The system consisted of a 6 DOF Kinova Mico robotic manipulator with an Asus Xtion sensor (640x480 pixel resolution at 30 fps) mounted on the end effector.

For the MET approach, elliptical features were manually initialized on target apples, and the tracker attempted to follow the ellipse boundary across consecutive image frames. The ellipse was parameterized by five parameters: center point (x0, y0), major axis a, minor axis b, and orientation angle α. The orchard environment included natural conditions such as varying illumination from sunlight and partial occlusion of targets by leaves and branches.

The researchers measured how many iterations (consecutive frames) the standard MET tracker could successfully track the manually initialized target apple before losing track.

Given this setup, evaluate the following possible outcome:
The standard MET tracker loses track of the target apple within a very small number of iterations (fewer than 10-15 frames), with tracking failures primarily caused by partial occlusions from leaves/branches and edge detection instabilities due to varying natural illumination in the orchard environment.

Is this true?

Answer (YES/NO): YES